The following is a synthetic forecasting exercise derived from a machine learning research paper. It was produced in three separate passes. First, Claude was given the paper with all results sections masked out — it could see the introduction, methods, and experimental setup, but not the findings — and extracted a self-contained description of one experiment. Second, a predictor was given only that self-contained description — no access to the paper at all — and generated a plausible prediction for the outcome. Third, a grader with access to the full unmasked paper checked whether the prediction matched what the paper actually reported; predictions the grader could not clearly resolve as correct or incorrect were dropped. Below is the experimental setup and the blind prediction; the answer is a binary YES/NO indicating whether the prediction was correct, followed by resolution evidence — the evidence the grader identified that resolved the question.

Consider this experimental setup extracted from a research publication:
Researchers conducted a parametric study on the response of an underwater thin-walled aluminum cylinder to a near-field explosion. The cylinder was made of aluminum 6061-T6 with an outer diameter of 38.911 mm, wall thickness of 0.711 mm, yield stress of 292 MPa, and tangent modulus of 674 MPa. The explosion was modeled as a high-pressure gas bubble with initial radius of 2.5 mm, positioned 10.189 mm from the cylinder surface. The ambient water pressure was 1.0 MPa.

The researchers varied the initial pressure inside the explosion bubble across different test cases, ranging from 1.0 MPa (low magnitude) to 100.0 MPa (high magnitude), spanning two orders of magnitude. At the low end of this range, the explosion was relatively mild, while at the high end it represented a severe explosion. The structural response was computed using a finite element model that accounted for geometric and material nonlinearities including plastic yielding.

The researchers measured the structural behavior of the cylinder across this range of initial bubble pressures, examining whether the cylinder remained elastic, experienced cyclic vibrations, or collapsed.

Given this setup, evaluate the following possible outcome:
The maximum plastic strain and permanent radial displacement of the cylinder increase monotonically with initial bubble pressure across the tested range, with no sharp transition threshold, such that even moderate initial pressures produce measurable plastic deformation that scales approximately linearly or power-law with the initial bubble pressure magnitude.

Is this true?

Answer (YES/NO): NO